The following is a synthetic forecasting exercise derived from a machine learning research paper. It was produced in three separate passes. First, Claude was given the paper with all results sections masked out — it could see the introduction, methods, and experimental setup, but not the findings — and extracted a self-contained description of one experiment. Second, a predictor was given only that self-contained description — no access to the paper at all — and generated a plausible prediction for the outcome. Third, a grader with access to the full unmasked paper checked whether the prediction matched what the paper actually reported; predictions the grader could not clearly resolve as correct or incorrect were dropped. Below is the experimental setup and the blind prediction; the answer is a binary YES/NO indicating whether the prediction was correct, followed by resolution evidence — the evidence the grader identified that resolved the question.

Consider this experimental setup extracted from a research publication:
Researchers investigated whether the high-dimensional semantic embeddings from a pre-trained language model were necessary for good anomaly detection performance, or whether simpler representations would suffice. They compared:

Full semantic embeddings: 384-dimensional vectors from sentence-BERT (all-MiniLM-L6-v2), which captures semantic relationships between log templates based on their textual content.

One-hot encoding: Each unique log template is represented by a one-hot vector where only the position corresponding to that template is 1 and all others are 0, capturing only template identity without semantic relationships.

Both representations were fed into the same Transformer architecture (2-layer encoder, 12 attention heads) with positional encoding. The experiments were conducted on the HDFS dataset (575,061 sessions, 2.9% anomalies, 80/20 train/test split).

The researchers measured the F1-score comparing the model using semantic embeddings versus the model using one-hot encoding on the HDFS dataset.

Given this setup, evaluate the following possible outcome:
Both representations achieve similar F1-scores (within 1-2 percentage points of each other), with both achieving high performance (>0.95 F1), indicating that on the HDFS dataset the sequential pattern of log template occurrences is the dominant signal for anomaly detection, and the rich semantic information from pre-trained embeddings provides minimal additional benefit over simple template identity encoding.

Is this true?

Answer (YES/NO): YES